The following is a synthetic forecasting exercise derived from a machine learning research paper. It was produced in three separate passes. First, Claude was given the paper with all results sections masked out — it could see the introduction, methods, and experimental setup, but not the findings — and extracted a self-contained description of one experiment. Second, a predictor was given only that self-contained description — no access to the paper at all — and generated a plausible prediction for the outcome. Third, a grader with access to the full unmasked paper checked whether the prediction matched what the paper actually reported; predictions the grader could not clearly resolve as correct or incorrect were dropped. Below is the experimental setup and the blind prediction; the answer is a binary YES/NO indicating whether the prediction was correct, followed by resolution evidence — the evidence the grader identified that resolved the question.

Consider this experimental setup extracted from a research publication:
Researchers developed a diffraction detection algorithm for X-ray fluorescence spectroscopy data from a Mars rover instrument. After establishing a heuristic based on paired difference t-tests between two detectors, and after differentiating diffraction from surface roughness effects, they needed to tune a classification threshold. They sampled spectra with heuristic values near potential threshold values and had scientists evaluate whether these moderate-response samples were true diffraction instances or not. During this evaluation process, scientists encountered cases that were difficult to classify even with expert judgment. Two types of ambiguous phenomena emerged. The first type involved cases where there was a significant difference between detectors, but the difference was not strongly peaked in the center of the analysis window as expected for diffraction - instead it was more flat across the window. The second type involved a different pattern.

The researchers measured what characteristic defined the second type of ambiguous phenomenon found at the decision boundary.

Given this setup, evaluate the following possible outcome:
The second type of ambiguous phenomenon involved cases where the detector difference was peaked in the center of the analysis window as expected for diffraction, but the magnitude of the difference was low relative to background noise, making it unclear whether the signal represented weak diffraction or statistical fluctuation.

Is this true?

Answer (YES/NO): NO